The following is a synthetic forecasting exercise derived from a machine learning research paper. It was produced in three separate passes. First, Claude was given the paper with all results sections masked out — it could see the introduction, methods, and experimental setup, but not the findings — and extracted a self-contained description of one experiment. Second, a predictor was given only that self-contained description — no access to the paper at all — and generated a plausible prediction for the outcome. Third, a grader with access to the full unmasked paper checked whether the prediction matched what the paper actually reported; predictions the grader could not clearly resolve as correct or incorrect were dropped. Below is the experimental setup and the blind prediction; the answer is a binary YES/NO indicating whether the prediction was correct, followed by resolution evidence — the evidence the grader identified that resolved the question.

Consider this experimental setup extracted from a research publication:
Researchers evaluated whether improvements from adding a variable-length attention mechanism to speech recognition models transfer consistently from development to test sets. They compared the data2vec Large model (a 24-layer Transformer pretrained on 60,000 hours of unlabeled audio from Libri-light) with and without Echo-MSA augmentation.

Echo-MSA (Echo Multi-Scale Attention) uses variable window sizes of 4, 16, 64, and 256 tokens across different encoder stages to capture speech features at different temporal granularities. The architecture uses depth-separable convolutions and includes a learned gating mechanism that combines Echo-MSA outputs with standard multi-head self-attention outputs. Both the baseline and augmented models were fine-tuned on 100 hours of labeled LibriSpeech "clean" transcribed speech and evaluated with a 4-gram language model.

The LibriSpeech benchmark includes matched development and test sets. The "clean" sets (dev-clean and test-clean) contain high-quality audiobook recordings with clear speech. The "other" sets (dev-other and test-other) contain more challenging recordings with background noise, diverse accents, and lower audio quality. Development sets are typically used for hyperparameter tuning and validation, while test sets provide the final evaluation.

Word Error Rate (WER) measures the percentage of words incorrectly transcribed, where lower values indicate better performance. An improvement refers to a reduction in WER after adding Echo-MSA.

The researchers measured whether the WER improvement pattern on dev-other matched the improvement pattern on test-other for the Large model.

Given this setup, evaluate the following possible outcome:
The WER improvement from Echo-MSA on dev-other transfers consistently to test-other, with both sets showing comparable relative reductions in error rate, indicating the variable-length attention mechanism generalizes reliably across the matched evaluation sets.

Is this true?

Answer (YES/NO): NO